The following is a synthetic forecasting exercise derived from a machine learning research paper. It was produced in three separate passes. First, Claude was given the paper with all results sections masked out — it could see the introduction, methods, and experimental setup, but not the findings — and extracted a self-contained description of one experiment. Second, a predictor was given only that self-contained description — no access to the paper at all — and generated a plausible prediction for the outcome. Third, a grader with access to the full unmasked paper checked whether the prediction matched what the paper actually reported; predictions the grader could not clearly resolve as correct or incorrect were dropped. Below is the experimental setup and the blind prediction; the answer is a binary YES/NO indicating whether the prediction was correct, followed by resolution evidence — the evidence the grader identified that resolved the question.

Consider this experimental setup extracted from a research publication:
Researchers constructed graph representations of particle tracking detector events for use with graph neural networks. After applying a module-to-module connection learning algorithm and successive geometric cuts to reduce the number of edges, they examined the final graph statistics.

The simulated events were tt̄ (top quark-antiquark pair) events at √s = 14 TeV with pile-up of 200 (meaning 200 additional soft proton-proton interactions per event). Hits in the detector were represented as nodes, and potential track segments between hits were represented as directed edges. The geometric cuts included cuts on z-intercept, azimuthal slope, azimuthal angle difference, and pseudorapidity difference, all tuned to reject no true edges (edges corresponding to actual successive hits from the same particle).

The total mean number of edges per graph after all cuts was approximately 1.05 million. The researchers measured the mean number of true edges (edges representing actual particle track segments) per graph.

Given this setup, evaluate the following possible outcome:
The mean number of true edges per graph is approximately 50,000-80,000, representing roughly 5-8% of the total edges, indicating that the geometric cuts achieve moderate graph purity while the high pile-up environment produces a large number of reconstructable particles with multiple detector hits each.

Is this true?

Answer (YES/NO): NO